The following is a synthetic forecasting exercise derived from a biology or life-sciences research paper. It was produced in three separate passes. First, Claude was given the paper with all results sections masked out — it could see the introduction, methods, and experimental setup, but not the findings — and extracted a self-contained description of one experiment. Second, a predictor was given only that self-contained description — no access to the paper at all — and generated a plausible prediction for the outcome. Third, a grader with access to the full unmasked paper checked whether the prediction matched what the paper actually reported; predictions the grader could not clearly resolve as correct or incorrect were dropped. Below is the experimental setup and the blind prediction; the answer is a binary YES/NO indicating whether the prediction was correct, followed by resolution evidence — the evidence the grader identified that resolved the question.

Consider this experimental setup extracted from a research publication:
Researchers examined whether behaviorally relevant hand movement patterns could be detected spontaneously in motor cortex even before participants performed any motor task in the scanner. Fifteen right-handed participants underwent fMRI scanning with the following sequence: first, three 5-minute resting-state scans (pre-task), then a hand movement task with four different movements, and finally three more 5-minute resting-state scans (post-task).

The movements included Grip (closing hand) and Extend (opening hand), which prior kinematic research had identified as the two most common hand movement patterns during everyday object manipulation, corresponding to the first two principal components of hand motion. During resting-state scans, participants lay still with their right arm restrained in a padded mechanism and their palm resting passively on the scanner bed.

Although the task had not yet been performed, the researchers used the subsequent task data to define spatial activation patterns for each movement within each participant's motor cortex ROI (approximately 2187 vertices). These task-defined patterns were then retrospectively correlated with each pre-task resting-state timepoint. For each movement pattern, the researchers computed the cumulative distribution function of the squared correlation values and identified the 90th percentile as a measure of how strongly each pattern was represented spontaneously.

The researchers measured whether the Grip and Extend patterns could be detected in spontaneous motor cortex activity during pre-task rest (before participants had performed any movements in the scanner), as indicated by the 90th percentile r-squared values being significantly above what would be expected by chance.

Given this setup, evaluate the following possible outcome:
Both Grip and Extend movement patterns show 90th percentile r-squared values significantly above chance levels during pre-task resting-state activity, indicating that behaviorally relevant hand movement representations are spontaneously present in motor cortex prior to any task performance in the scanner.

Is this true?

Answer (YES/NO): NO